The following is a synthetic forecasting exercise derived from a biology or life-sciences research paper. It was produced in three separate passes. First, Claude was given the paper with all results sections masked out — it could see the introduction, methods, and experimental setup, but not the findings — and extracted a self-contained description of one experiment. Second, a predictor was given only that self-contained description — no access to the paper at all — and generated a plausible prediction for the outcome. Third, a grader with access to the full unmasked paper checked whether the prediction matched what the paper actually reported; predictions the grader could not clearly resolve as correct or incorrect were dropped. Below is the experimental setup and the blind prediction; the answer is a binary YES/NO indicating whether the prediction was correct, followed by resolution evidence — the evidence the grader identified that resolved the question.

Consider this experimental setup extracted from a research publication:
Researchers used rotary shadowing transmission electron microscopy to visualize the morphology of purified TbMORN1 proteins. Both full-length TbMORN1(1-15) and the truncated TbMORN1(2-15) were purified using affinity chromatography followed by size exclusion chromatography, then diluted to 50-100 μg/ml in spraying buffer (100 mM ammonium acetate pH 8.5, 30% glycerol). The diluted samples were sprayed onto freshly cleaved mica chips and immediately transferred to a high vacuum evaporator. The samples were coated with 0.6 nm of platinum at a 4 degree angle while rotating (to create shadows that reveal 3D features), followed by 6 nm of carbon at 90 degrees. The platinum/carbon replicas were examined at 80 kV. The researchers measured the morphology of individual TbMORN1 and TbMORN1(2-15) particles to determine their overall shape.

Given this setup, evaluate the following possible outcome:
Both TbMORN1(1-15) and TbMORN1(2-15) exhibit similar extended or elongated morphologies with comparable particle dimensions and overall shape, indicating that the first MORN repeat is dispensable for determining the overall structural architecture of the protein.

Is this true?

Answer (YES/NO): NO